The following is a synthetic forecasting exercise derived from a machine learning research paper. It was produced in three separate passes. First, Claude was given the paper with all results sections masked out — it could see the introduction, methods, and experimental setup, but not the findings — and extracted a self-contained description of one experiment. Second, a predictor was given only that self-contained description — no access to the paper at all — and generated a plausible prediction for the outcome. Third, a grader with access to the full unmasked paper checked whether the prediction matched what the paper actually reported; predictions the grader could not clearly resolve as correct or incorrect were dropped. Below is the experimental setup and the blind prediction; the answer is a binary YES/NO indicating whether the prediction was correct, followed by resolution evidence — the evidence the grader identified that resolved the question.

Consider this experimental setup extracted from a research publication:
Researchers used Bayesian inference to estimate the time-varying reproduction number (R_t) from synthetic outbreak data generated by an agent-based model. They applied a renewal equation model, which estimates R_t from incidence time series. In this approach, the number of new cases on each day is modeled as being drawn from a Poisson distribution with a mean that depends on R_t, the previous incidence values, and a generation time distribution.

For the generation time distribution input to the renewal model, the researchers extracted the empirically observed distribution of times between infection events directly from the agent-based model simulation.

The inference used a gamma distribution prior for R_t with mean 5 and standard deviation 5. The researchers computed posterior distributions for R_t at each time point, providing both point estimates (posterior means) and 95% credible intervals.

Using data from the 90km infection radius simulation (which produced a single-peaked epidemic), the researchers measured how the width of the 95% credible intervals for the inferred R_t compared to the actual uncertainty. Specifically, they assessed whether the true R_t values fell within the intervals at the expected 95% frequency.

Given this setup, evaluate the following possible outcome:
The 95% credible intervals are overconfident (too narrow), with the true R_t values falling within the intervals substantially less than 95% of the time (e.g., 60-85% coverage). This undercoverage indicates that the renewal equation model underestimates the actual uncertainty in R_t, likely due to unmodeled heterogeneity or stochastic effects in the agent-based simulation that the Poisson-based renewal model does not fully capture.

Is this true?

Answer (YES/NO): YES